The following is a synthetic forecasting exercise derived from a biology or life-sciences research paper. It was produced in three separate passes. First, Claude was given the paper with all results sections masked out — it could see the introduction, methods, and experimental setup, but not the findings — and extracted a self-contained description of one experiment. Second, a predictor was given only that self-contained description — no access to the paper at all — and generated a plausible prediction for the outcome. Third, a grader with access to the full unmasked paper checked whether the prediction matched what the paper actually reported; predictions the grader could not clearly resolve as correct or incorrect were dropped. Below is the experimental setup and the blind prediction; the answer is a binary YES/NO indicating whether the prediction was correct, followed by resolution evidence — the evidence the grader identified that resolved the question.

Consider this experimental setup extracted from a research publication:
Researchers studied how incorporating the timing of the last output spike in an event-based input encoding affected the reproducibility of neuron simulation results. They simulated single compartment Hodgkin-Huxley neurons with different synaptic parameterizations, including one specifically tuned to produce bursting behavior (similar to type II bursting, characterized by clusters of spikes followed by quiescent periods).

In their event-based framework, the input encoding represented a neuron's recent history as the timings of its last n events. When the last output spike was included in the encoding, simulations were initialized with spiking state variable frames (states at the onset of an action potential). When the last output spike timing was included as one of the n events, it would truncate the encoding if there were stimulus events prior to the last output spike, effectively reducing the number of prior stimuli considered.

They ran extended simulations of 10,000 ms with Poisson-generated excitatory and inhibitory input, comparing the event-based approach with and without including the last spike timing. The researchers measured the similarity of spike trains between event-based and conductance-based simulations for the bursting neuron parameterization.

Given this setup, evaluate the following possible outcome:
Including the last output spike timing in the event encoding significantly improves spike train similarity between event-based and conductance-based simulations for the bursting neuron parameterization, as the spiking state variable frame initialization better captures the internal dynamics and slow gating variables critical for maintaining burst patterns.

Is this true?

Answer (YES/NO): NO